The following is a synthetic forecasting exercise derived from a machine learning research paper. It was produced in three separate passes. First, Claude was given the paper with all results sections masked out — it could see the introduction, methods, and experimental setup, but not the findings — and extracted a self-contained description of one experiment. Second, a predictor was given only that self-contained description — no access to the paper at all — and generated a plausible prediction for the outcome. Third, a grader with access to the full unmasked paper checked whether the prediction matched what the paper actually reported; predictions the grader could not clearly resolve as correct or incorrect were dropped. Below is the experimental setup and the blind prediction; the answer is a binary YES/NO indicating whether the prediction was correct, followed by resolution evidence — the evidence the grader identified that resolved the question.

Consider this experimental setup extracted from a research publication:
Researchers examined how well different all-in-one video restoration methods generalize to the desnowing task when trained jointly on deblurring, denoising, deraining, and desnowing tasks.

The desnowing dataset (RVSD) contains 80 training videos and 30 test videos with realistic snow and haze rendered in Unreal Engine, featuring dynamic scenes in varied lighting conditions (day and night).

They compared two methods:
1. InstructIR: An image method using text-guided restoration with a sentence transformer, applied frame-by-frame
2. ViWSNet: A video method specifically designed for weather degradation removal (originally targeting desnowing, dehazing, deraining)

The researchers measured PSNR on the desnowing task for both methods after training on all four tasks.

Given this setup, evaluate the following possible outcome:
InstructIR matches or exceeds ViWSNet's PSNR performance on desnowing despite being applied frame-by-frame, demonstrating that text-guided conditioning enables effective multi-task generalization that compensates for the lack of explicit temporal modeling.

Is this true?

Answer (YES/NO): YES